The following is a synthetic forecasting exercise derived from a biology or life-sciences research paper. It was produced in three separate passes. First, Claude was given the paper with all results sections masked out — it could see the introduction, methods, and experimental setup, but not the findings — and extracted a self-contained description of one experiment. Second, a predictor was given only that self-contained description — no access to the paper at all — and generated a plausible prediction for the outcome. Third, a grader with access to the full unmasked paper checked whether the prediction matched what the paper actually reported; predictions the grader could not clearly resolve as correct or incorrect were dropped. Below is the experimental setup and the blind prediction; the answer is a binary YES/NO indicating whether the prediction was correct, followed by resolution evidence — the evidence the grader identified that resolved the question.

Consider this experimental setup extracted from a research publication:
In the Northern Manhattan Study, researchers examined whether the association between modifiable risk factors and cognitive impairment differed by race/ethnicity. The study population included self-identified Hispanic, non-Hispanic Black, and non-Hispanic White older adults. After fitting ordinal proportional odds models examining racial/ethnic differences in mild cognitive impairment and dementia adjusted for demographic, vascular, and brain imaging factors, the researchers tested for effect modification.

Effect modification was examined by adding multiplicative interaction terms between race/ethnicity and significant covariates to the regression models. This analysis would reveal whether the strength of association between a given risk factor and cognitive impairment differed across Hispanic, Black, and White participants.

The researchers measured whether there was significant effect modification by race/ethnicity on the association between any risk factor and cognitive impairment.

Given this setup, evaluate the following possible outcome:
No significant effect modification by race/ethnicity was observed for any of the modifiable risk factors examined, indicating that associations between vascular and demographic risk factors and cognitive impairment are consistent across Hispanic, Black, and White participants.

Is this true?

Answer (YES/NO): NO